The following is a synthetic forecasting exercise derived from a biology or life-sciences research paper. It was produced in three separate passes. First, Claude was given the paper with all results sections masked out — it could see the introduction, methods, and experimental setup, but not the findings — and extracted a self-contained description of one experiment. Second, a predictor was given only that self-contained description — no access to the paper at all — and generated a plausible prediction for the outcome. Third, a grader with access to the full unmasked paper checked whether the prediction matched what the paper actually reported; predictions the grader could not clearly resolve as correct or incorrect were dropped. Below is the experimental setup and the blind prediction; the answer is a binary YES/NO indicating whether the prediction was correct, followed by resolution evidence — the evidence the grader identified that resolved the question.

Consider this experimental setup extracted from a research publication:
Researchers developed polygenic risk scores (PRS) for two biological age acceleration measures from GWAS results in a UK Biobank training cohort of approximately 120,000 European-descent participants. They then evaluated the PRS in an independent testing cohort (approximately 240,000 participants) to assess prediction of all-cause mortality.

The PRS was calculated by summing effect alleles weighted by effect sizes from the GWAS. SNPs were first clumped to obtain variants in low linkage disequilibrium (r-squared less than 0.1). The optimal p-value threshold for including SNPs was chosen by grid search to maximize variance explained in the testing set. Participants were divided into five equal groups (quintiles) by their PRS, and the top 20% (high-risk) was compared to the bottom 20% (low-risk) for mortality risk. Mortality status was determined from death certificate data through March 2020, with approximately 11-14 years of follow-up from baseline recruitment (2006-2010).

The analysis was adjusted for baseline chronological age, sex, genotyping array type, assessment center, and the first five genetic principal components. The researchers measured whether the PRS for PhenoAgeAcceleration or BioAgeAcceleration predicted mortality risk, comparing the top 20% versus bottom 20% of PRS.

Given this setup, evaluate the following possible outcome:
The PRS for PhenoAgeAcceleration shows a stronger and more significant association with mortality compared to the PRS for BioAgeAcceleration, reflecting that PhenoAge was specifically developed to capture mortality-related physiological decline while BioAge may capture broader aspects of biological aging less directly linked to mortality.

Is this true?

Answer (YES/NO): NO